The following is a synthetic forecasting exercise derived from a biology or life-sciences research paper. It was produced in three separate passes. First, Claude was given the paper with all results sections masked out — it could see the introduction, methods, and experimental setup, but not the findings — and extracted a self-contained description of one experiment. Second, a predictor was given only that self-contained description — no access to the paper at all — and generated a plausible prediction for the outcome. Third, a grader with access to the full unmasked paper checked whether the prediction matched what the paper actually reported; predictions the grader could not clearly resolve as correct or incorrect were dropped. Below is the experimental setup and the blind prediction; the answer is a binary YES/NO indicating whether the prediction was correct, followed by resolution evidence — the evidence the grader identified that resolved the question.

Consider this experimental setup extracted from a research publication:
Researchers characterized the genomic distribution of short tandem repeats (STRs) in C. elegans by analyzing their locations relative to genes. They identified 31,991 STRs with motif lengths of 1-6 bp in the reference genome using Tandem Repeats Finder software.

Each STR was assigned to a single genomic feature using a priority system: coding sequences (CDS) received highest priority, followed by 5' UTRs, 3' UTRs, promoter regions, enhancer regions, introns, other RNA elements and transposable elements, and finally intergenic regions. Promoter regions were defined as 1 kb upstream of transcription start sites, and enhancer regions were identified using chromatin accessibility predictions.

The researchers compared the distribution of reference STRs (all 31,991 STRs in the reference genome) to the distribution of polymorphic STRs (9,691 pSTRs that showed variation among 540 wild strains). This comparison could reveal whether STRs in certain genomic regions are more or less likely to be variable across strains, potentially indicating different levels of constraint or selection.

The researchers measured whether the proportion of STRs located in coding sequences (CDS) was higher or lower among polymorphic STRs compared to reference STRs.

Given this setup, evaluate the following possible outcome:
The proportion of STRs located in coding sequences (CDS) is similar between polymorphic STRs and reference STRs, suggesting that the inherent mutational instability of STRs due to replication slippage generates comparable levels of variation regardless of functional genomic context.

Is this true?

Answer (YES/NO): NO